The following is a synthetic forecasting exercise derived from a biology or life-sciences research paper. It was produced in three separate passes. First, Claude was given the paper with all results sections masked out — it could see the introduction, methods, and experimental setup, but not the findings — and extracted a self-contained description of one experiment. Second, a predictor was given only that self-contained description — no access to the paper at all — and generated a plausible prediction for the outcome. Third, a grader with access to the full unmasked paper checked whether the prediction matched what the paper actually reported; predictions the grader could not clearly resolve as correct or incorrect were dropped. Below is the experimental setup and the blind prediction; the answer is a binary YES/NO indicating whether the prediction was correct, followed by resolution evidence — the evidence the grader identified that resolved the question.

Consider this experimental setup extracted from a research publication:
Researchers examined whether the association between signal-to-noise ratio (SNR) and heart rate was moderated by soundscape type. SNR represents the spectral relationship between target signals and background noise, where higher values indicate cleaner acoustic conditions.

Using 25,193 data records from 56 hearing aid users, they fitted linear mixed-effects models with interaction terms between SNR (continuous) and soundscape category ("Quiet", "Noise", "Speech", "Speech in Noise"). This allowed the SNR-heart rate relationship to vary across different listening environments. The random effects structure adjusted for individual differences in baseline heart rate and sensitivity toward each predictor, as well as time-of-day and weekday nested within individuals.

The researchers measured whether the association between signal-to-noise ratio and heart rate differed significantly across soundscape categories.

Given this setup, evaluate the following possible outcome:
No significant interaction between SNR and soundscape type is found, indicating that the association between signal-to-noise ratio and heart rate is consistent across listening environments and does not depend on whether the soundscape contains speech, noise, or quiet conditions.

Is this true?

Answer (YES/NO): NO